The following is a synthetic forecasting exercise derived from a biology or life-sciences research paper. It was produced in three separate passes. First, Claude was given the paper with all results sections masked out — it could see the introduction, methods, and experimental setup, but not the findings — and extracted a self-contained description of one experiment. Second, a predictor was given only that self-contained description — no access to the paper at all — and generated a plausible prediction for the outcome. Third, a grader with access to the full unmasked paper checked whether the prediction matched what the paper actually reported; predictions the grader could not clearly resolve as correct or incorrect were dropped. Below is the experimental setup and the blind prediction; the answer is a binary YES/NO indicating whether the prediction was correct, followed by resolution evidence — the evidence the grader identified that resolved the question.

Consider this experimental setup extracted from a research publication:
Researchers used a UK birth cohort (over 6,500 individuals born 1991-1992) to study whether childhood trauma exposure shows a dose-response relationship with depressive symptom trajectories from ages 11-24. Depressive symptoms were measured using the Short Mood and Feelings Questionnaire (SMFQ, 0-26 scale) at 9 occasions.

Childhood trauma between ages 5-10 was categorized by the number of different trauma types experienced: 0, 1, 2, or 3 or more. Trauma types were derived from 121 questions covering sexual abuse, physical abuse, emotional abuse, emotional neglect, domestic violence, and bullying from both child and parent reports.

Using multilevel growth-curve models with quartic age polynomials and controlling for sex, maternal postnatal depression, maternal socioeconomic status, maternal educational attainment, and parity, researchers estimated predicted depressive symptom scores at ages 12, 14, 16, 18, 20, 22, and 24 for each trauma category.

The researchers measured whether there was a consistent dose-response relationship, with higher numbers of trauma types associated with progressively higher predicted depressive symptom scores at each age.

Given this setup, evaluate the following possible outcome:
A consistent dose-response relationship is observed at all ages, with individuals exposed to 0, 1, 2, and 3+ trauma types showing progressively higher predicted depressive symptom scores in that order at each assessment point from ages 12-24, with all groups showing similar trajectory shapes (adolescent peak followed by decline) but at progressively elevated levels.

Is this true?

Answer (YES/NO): NO